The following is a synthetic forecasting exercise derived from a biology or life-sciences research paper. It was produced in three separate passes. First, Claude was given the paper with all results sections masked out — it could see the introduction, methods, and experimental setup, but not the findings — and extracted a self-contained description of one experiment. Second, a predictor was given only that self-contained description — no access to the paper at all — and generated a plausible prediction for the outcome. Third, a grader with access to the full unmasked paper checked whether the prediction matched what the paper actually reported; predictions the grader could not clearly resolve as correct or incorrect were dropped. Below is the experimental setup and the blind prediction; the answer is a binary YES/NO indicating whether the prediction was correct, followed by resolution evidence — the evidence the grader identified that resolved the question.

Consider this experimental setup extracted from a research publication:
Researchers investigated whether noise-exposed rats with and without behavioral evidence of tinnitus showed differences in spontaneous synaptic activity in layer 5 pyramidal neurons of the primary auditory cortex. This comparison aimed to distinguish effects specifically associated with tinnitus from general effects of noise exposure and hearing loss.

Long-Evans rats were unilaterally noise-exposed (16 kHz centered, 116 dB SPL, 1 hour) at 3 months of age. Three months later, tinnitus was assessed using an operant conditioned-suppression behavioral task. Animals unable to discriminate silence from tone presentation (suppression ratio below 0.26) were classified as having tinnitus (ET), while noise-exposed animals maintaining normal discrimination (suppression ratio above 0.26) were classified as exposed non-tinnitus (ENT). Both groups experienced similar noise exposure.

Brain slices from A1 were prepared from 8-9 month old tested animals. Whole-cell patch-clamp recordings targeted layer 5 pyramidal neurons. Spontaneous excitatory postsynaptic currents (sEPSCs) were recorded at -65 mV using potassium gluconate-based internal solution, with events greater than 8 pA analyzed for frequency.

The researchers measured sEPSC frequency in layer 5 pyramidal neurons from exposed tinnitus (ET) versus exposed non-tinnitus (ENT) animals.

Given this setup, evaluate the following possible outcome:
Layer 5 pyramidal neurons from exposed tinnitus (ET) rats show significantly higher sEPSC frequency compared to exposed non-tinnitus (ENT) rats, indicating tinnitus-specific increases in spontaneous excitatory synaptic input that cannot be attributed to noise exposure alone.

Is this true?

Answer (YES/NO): YES